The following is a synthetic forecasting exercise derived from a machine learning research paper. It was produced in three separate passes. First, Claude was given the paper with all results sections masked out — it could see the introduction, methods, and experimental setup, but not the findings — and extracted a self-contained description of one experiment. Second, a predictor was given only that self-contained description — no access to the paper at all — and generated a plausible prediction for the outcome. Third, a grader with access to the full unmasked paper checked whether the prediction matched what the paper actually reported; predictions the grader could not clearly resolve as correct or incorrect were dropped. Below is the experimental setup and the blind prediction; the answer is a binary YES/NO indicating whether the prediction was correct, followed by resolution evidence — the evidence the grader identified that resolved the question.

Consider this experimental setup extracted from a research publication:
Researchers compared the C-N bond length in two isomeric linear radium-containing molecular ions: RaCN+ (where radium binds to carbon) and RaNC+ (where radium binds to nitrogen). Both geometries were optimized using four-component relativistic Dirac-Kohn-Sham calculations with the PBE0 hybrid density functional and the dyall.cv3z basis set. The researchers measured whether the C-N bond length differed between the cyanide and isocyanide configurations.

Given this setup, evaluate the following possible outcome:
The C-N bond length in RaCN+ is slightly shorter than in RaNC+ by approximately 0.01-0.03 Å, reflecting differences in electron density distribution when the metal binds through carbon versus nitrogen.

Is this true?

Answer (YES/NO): YES